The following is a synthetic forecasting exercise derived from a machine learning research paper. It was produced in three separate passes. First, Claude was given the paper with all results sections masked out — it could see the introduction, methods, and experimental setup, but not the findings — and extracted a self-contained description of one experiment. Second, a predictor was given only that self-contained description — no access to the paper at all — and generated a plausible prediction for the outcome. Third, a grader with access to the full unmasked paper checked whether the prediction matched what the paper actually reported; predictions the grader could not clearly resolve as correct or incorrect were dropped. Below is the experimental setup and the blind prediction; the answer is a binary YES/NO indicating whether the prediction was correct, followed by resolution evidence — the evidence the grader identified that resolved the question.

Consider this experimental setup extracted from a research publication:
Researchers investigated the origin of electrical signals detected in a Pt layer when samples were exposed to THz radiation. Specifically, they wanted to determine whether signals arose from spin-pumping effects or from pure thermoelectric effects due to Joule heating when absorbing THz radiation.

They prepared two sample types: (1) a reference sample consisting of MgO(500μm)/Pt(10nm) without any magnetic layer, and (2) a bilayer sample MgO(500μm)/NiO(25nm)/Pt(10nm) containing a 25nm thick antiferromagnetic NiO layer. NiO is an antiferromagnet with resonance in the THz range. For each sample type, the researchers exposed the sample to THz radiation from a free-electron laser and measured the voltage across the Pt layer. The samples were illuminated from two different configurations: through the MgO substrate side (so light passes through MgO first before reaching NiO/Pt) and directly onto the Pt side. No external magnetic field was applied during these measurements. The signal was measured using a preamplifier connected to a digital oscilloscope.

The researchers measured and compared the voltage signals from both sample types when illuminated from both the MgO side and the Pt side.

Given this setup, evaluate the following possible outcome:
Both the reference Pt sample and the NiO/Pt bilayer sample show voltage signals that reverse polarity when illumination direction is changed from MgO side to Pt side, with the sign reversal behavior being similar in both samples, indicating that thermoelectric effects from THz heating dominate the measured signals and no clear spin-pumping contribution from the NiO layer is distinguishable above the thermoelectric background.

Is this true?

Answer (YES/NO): NO